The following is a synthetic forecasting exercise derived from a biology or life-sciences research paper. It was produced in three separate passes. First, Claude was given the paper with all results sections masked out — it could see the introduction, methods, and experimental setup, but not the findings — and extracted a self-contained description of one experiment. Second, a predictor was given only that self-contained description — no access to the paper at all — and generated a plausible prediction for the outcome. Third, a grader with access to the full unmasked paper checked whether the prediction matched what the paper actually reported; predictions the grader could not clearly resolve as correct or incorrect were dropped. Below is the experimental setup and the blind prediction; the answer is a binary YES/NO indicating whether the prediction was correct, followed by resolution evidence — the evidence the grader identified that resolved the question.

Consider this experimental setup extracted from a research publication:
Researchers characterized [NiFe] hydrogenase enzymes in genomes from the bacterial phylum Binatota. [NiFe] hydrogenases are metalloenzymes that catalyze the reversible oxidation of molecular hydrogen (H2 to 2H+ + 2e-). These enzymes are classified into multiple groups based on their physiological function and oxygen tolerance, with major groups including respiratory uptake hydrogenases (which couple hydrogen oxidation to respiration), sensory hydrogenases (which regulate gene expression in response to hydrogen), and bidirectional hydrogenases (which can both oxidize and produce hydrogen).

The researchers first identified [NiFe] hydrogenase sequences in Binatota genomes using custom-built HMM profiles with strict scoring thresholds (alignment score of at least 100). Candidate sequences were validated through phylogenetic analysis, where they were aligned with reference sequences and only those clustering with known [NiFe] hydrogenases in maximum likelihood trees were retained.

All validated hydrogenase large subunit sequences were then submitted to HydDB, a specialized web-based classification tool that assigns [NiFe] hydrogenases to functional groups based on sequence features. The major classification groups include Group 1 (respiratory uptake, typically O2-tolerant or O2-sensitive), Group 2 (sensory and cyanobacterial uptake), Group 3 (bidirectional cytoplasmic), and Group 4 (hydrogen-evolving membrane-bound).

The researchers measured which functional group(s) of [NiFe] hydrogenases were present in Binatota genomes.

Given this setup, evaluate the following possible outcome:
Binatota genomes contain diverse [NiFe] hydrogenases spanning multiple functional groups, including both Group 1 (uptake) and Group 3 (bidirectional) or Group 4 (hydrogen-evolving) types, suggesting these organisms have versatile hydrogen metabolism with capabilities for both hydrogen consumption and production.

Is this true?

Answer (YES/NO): NO